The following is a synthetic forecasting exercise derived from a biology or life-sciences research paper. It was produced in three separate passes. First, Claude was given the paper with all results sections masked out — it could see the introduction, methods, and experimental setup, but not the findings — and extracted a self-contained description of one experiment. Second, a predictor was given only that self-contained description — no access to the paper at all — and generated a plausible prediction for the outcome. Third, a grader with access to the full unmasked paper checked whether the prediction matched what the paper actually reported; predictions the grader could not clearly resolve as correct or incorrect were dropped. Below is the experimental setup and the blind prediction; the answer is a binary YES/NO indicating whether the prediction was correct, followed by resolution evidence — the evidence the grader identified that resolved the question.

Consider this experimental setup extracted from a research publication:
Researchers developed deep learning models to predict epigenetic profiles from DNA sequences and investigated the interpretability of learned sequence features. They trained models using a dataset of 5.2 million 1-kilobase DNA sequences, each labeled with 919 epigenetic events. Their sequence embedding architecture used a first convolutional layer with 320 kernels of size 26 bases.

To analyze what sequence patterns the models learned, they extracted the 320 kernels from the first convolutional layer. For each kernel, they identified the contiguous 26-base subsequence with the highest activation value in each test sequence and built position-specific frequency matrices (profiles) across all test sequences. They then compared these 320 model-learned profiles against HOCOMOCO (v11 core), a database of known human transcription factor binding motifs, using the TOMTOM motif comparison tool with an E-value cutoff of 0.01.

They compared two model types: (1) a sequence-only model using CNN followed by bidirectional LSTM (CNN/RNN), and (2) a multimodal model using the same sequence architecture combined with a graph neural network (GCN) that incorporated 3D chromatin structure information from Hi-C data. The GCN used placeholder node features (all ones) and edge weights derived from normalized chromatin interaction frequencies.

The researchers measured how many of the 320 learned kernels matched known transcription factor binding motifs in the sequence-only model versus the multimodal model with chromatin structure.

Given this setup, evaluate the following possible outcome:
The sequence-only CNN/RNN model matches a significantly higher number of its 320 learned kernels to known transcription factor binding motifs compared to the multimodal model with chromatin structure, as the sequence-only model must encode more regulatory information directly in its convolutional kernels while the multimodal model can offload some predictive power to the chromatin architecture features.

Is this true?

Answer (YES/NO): NO